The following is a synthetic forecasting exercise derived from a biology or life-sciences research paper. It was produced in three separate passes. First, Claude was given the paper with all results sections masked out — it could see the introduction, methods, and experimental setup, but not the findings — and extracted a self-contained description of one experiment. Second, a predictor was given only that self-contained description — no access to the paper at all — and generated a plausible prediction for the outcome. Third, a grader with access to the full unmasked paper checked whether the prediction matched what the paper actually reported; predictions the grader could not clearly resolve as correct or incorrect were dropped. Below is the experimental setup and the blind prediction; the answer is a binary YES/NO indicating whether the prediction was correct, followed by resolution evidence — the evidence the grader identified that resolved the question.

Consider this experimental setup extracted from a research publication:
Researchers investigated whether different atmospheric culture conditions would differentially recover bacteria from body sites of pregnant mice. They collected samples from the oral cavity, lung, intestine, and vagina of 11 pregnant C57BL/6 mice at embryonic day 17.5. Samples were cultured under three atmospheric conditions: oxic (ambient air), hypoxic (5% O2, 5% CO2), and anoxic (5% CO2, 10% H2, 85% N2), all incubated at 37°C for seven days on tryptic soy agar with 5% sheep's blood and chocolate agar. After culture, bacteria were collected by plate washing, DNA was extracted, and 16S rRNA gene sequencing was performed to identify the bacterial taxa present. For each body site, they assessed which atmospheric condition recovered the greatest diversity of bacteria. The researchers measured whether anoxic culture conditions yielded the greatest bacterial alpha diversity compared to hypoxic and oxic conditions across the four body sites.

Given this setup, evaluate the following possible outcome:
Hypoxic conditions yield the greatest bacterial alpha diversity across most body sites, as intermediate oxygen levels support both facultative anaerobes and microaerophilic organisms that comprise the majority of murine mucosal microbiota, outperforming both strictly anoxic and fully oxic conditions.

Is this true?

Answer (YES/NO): NO